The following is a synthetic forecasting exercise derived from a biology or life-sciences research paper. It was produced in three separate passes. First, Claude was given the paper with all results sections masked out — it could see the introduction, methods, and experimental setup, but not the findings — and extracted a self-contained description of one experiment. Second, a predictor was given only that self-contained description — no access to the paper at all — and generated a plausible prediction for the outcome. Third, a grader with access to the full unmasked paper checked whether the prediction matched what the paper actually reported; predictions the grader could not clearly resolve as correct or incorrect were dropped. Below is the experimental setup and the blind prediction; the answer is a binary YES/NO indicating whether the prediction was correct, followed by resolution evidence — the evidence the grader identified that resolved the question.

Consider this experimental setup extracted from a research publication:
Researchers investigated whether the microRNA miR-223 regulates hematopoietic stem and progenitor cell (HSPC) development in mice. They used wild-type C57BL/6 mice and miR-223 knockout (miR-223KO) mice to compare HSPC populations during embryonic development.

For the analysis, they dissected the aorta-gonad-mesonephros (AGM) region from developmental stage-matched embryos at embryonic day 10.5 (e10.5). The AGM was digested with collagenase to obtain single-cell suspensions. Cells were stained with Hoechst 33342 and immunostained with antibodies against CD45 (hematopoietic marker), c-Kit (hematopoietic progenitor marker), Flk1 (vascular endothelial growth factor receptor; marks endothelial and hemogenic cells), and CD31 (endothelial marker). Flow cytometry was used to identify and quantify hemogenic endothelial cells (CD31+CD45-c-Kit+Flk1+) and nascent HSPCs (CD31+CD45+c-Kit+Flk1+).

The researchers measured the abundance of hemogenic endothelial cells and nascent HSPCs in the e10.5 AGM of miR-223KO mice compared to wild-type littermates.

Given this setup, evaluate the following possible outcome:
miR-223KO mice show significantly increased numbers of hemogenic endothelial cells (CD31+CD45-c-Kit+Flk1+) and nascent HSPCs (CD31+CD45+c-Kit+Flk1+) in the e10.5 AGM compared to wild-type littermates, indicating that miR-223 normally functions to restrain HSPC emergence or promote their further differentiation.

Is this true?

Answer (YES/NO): NO